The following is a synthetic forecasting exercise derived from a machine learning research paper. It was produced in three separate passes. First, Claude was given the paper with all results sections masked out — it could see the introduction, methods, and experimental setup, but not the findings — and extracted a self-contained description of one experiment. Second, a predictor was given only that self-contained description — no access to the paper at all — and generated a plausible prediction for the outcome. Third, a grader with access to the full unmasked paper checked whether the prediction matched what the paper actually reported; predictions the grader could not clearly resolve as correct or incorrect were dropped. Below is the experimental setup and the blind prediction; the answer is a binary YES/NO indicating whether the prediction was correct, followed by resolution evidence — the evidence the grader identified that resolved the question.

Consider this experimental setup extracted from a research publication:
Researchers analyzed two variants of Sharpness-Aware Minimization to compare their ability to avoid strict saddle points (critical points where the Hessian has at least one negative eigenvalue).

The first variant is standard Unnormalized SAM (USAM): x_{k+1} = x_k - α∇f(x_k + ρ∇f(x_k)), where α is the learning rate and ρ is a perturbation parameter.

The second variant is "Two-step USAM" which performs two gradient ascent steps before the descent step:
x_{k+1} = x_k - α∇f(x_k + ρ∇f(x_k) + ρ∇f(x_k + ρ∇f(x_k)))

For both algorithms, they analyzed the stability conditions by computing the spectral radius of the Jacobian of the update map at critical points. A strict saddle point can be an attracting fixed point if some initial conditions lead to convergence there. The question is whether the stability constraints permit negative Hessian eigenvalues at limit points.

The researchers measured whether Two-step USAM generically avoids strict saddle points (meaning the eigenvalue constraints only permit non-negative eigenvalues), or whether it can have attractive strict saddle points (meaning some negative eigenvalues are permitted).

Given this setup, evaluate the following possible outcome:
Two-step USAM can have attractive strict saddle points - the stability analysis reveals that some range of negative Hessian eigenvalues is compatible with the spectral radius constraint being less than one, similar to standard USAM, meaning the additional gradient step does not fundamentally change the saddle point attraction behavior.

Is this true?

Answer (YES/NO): NO